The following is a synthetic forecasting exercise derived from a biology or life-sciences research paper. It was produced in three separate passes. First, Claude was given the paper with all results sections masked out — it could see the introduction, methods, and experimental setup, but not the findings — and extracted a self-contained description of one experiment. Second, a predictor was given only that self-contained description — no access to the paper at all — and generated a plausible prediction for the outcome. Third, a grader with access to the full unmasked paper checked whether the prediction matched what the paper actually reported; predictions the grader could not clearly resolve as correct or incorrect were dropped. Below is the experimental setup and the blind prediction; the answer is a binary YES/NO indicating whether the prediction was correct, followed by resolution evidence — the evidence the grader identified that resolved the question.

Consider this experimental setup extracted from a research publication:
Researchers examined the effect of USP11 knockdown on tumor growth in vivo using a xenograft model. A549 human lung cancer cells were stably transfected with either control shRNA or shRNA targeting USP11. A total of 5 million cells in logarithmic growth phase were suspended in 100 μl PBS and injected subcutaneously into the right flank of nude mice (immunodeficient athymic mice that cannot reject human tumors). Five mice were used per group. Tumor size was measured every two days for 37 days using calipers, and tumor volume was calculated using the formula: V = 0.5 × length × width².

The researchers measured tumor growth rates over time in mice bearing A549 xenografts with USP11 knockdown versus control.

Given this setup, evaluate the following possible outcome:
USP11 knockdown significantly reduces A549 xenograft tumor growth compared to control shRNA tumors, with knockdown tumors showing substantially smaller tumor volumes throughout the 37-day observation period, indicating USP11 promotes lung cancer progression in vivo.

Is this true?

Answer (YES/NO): NO